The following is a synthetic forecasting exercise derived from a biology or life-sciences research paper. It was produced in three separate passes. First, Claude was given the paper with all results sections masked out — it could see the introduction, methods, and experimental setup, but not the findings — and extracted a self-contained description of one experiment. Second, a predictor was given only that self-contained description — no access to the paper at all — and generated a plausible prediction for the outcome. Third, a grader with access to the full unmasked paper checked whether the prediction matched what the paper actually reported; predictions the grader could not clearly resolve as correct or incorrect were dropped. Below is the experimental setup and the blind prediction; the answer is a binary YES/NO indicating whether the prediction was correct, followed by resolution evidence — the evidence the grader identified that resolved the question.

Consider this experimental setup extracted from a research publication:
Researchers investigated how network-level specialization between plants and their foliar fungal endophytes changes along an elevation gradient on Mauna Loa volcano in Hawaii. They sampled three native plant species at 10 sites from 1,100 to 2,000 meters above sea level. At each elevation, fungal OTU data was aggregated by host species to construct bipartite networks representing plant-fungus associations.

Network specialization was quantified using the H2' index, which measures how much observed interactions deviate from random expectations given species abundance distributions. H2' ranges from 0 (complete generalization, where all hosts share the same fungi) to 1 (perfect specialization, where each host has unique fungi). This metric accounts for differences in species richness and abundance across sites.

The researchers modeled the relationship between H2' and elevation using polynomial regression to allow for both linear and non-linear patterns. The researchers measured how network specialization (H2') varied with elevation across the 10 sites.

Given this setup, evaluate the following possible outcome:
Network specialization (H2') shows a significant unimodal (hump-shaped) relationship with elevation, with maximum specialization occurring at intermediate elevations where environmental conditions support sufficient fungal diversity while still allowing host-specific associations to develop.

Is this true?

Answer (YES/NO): YES